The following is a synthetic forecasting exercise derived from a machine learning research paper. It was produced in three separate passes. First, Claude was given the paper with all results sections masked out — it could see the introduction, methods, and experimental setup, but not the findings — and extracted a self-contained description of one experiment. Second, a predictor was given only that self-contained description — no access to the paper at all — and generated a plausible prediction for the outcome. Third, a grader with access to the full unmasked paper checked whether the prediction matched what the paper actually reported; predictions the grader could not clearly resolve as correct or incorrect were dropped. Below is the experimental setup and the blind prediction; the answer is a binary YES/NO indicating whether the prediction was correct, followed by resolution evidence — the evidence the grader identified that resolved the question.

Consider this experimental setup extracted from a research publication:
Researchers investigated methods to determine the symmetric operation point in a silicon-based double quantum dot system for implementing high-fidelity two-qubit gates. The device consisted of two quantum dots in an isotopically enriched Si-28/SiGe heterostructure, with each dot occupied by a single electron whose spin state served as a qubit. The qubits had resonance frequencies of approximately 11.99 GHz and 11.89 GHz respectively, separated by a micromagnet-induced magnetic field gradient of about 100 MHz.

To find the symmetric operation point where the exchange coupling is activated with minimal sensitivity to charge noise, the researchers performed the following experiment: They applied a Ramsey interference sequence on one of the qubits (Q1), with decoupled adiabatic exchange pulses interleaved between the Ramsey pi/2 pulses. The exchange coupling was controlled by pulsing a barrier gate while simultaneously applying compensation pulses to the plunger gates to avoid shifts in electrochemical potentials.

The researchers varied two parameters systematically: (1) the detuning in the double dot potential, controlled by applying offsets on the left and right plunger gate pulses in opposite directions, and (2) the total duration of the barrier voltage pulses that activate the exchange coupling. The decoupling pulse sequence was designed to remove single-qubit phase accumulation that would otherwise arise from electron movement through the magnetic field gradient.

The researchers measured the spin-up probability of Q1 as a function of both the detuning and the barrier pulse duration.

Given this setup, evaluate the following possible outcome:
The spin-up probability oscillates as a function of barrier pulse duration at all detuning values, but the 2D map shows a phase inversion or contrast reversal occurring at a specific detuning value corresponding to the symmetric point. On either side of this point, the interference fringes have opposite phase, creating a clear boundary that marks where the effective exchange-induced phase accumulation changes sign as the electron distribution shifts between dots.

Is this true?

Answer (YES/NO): NO